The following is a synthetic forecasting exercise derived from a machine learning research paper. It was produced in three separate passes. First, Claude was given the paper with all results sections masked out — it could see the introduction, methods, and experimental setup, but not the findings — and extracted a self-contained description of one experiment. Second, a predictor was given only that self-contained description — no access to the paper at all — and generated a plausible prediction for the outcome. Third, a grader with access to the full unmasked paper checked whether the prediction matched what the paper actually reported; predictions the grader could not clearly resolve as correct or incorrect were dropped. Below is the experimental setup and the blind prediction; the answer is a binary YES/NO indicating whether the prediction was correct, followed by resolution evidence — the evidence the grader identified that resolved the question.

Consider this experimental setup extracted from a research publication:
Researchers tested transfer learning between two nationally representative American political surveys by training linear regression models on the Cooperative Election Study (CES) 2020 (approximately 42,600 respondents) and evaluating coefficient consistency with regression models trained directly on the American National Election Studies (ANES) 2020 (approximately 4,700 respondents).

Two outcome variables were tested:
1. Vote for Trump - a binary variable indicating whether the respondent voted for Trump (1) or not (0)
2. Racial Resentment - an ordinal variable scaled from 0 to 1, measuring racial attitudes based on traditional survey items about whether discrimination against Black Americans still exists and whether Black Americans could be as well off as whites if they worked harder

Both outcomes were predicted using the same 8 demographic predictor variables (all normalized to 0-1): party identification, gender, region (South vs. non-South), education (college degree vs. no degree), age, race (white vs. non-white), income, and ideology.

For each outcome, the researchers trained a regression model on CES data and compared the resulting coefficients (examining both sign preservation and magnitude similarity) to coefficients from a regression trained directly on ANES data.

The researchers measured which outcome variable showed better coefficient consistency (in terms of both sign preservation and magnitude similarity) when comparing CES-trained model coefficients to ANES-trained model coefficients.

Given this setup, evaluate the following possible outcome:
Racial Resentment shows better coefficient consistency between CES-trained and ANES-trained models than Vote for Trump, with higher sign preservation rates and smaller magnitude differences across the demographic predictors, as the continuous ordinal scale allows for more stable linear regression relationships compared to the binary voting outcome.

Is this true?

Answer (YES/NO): NO